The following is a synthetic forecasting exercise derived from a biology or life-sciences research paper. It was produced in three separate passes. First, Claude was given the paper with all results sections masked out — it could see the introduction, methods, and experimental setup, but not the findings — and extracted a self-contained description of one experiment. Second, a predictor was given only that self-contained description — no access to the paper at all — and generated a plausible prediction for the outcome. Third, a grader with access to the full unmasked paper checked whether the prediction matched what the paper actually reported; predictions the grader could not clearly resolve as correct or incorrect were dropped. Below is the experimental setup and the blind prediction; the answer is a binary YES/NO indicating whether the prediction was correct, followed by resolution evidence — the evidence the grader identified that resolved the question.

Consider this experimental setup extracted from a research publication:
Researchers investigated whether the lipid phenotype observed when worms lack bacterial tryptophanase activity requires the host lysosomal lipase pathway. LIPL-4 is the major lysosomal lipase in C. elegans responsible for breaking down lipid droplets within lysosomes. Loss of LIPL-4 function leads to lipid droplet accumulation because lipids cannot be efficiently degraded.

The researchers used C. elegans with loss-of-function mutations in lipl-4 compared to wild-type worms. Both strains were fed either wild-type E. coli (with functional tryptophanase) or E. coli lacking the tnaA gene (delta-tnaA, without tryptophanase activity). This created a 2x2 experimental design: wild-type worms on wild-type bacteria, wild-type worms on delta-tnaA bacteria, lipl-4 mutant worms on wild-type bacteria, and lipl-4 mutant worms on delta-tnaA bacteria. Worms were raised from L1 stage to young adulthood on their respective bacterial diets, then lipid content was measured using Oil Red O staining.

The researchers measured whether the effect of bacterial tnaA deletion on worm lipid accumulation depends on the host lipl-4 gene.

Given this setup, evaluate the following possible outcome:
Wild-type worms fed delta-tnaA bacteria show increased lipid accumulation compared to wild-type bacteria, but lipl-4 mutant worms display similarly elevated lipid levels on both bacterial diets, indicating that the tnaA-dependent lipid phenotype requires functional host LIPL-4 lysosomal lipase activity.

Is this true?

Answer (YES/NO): YES